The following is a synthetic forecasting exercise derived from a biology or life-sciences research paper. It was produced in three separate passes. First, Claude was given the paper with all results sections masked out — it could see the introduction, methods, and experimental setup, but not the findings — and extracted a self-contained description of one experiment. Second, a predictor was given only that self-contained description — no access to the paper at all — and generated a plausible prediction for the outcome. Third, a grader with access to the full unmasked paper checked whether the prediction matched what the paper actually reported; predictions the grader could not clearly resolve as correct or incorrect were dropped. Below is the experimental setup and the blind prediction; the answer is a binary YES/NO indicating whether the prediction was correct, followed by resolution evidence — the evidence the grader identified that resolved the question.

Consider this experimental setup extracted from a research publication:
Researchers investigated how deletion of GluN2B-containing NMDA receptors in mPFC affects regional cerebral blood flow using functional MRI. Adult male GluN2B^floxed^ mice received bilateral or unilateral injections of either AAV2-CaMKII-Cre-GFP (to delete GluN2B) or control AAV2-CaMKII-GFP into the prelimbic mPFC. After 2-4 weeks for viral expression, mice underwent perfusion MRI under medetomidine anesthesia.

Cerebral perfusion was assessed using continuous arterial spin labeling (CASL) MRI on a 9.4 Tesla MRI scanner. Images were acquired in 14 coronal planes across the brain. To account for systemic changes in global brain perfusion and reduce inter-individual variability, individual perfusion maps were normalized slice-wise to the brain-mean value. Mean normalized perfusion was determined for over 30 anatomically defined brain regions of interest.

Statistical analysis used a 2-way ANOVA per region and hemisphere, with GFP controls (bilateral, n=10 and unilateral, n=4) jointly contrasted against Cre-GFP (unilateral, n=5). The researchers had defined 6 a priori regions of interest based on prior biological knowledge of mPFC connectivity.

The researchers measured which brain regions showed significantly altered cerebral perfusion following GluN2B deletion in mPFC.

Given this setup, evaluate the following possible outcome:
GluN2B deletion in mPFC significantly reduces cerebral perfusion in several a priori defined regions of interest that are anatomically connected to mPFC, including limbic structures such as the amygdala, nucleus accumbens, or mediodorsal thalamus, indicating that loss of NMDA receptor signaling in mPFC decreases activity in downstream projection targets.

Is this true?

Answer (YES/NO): NO